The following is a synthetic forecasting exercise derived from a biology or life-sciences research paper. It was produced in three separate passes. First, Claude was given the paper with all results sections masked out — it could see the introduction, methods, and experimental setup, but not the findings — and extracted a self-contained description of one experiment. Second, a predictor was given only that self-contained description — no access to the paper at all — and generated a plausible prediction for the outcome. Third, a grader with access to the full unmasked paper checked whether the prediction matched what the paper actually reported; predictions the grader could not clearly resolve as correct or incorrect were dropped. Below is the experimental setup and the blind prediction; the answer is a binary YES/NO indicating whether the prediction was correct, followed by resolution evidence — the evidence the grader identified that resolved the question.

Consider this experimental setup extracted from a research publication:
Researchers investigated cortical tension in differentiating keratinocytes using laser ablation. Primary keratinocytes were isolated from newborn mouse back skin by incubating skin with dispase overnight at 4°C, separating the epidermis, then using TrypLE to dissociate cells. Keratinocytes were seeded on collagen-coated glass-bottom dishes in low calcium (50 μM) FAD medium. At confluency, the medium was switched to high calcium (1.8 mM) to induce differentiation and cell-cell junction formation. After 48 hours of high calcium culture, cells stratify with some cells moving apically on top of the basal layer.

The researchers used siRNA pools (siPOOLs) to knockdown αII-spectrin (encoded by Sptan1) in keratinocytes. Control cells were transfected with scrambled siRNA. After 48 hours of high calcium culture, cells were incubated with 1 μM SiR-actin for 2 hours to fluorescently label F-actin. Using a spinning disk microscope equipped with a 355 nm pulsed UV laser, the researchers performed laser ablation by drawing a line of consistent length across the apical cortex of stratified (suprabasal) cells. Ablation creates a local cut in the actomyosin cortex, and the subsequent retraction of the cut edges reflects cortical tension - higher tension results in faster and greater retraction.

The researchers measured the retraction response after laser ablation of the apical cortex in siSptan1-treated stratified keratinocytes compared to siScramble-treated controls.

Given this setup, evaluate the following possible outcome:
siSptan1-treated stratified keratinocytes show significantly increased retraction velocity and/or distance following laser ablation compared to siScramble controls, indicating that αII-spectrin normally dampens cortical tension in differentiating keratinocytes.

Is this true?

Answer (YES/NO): YES